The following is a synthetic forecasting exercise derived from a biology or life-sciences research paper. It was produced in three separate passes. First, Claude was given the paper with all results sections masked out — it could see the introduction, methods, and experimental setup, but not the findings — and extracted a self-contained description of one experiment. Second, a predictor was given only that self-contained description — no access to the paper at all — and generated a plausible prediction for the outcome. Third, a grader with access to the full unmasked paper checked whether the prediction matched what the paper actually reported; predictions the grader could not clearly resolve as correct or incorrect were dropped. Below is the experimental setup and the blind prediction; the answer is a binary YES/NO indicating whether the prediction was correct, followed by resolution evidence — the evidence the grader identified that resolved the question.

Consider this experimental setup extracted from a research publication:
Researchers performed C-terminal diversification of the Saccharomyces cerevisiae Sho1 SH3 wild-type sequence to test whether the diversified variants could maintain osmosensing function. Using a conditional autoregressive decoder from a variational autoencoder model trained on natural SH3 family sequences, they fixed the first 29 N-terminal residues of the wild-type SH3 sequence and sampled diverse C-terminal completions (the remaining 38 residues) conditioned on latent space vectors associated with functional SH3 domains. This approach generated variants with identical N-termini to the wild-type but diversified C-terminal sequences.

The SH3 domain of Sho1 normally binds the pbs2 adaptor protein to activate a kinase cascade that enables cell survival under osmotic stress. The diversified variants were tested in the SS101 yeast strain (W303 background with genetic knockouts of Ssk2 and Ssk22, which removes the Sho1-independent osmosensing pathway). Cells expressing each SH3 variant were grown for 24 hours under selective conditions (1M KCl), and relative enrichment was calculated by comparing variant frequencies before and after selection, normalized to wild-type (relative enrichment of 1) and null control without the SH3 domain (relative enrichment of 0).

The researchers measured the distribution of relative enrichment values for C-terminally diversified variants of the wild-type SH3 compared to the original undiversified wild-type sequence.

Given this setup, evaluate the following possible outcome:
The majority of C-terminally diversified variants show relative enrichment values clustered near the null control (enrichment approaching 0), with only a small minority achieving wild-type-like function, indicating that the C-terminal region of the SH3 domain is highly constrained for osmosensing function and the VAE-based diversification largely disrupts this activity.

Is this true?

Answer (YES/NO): YES